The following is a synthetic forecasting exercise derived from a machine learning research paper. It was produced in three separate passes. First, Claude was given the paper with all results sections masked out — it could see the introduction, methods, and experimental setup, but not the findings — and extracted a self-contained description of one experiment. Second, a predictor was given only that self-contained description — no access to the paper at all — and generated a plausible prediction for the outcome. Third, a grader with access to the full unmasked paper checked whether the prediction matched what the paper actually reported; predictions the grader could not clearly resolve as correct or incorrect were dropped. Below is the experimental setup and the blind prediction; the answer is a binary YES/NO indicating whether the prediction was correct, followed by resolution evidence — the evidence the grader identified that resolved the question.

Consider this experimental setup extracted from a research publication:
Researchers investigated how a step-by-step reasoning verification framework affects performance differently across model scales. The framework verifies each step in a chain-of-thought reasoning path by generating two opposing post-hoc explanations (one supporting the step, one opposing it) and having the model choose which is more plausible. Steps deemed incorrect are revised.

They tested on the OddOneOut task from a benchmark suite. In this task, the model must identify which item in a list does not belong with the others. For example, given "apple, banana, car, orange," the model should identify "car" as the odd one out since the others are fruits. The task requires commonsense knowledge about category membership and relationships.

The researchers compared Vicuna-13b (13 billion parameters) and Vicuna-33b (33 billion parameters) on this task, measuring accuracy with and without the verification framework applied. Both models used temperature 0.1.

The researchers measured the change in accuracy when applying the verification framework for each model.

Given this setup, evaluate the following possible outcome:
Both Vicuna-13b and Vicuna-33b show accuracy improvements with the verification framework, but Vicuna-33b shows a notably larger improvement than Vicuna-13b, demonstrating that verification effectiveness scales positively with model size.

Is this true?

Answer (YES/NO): NO